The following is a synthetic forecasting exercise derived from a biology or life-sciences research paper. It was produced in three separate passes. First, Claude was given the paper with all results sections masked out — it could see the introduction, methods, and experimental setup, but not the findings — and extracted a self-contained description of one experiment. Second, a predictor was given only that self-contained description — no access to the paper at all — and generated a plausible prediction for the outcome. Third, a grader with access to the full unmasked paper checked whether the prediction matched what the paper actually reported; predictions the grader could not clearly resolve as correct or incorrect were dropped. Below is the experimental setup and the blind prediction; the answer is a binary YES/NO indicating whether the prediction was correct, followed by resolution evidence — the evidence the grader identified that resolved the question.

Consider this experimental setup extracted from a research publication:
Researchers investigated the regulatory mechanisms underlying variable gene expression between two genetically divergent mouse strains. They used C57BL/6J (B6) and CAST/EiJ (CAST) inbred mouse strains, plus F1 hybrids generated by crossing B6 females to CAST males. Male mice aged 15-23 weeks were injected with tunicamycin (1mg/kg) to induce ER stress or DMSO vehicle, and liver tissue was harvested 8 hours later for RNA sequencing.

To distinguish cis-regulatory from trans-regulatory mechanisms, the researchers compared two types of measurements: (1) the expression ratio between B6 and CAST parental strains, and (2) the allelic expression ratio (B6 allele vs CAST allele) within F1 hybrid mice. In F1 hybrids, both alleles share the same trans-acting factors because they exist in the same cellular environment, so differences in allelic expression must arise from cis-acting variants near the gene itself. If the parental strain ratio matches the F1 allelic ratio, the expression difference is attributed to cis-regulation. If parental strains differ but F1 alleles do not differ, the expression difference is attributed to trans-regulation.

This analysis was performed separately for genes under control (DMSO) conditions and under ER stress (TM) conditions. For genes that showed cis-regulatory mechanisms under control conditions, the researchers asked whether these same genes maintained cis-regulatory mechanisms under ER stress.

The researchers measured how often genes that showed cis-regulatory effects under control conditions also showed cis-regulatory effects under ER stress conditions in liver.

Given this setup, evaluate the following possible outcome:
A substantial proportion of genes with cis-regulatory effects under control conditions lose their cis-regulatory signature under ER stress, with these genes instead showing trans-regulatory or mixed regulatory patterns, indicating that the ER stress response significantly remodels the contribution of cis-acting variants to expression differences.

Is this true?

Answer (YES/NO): NO